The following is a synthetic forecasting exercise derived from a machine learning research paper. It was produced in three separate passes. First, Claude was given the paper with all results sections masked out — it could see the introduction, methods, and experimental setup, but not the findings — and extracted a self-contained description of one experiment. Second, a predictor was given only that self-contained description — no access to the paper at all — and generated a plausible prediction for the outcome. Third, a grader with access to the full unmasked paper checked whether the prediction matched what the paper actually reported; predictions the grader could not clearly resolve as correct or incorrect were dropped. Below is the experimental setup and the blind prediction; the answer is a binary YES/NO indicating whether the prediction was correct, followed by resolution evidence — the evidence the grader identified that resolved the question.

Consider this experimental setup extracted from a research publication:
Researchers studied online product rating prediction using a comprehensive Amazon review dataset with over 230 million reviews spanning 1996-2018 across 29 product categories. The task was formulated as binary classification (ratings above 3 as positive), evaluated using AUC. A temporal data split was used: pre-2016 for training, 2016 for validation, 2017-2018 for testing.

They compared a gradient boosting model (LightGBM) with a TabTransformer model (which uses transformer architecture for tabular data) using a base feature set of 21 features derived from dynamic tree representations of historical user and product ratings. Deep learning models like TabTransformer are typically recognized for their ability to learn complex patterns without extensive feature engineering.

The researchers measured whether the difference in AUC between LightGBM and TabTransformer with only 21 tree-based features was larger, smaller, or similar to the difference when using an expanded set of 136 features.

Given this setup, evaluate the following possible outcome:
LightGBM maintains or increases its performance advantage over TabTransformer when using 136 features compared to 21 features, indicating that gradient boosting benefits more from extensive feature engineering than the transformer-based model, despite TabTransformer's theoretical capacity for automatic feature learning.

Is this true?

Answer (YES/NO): NO